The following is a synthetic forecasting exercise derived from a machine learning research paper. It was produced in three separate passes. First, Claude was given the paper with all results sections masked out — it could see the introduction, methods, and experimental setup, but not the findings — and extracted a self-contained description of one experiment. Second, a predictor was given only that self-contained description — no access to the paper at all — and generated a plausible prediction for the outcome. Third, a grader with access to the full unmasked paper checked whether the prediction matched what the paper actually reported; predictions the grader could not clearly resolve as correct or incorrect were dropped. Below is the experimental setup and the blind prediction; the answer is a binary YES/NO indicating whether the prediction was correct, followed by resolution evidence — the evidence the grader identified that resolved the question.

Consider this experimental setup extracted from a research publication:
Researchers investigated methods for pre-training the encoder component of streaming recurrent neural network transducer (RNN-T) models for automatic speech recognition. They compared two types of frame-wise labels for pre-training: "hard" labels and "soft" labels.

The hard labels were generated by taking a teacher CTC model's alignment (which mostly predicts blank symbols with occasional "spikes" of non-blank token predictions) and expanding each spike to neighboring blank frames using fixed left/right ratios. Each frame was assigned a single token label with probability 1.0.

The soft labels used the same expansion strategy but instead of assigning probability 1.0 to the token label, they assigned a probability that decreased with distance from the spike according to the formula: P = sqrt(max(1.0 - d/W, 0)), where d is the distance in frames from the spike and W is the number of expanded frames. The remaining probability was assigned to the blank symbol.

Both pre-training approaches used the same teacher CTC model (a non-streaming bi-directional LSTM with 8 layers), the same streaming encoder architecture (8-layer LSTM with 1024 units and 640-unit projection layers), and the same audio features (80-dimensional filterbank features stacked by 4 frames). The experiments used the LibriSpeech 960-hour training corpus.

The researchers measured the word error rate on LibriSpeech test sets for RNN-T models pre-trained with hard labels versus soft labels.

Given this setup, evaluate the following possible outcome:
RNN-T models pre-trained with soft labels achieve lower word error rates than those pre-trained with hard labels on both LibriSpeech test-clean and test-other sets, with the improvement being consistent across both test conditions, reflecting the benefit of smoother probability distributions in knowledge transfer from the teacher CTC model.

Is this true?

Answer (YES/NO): NO